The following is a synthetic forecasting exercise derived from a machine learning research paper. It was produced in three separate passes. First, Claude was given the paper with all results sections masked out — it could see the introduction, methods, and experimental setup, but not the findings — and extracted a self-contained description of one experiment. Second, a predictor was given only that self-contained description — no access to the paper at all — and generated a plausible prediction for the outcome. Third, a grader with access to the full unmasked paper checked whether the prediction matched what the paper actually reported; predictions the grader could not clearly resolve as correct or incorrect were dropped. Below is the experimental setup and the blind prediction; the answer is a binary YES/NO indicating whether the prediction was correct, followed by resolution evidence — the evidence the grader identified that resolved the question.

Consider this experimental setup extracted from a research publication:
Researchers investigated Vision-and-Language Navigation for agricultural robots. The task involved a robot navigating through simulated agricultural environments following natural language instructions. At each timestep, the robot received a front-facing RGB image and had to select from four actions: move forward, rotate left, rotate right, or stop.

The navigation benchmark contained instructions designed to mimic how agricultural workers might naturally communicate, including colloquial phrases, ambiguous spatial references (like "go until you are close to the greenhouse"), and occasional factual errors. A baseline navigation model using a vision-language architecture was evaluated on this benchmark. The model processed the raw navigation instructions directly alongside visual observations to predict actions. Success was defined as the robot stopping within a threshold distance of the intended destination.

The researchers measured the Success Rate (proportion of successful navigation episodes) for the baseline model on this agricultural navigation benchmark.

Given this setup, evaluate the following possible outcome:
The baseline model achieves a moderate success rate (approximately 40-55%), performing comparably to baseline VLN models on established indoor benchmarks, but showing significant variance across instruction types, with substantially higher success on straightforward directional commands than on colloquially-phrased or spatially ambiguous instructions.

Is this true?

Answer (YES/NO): NO